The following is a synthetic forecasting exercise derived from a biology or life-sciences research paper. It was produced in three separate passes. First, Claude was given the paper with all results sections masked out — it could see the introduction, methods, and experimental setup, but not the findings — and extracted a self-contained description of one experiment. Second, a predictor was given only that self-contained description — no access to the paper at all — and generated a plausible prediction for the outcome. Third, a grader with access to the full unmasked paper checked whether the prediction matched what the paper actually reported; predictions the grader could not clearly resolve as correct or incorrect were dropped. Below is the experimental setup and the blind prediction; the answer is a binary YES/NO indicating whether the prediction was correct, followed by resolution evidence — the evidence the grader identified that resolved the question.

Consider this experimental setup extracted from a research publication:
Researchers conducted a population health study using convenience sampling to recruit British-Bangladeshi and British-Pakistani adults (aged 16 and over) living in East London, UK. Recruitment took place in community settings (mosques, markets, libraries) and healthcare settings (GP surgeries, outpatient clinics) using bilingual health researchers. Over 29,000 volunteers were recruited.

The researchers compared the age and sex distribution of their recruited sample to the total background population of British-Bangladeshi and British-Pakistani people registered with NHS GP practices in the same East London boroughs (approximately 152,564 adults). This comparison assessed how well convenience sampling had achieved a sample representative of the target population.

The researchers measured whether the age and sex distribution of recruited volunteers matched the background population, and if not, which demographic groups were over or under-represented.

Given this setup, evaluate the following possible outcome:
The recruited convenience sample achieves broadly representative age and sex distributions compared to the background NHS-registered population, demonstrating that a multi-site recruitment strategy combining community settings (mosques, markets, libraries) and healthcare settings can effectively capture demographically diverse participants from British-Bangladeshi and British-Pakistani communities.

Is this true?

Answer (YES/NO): YES